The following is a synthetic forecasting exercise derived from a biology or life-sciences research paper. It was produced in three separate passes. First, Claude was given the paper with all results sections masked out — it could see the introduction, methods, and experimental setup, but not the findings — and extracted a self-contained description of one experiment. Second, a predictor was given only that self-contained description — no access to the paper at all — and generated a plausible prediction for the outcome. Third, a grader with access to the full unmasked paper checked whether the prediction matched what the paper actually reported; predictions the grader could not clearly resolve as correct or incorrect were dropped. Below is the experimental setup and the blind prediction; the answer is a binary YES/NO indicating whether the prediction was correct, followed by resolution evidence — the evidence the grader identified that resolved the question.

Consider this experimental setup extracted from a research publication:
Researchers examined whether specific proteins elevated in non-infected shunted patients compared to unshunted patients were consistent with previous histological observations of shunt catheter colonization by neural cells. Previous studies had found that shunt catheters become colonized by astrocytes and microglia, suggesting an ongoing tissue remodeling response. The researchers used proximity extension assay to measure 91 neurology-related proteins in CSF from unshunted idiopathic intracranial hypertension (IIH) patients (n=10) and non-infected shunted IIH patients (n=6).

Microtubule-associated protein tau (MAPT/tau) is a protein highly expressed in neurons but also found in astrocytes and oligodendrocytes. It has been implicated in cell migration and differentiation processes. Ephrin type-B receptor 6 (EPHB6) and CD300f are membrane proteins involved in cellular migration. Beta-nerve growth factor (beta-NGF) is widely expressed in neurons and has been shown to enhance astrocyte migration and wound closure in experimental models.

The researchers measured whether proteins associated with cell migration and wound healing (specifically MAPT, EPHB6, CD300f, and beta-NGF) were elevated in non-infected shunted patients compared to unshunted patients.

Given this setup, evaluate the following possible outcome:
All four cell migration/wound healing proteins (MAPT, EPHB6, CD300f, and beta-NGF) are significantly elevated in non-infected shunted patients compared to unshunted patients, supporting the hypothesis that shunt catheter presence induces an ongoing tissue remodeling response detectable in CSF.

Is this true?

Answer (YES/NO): YES